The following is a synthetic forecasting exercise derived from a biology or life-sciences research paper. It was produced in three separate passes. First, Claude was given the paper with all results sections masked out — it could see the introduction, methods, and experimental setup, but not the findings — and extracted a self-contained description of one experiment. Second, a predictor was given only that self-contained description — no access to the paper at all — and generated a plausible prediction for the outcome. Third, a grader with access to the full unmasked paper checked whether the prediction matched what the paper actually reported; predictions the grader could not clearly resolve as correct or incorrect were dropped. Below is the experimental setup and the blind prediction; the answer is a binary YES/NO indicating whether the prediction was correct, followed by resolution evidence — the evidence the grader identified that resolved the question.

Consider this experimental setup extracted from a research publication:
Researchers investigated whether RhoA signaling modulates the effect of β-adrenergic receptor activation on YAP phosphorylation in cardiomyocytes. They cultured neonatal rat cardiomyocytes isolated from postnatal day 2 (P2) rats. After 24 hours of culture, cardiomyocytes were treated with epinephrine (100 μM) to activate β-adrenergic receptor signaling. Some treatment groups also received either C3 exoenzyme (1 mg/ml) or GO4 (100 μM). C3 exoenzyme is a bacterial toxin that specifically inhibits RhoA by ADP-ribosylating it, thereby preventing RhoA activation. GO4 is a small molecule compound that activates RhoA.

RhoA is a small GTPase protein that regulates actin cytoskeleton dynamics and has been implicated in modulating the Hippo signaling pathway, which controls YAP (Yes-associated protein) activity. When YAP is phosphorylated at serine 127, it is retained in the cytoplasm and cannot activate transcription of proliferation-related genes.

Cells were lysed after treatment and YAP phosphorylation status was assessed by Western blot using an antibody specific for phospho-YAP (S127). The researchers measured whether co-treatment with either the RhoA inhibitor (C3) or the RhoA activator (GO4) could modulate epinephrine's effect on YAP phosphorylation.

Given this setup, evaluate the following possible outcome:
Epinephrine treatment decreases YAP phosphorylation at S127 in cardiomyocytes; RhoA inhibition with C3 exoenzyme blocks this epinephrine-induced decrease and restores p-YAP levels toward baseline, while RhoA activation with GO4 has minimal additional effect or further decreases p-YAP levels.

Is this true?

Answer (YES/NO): NO